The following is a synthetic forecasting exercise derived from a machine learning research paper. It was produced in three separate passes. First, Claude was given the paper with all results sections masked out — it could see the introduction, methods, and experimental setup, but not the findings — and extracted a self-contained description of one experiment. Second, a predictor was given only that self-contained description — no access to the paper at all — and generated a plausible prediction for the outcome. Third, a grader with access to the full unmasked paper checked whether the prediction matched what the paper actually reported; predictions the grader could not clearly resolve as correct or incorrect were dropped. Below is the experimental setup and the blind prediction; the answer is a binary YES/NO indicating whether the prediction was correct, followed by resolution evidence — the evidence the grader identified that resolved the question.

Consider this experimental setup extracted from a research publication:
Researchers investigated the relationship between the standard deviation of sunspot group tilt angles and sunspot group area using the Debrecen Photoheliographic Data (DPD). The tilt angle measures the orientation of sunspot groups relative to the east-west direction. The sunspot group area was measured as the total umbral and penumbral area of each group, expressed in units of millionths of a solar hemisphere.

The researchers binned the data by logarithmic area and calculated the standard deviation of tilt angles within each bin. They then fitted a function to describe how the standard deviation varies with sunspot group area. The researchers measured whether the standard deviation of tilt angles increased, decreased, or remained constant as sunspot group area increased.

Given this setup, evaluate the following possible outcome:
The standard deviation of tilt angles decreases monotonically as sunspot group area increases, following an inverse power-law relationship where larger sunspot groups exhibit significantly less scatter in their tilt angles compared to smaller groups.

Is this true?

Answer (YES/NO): NO